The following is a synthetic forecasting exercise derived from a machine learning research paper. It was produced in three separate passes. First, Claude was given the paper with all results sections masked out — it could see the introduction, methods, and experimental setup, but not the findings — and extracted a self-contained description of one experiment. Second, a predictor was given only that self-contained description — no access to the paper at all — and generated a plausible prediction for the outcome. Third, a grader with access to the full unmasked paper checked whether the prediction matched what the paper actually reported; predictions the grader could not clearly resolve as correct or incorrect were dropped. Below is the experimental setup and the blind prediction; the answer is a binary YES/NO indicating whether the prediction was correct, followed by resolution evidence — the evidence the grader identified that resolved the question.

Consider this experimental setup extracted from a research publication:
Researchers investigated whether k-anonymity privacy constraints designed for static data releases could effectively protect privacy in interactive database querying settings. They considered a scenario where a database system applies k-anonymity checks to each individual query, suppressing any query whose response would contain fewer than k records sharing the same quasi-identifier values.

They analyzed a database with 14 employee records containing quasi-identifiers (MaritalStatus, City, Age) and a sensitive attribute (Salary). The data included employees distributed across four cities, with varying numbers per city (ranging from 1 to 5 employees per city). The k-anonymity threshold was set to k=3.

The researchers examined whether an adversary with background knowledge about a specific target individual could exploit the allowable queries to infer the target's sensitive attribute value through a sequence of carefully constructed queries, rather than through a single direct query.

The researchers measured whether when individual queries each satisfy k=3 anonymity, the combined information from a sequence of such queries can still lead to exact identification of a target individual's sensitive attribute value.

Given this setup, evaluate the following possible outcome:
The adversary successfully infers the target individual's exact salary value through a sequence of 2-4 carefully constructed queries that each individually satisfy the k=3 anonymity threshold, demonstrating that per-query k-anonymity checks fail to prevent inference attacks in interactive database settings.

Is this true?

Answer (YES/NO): YES